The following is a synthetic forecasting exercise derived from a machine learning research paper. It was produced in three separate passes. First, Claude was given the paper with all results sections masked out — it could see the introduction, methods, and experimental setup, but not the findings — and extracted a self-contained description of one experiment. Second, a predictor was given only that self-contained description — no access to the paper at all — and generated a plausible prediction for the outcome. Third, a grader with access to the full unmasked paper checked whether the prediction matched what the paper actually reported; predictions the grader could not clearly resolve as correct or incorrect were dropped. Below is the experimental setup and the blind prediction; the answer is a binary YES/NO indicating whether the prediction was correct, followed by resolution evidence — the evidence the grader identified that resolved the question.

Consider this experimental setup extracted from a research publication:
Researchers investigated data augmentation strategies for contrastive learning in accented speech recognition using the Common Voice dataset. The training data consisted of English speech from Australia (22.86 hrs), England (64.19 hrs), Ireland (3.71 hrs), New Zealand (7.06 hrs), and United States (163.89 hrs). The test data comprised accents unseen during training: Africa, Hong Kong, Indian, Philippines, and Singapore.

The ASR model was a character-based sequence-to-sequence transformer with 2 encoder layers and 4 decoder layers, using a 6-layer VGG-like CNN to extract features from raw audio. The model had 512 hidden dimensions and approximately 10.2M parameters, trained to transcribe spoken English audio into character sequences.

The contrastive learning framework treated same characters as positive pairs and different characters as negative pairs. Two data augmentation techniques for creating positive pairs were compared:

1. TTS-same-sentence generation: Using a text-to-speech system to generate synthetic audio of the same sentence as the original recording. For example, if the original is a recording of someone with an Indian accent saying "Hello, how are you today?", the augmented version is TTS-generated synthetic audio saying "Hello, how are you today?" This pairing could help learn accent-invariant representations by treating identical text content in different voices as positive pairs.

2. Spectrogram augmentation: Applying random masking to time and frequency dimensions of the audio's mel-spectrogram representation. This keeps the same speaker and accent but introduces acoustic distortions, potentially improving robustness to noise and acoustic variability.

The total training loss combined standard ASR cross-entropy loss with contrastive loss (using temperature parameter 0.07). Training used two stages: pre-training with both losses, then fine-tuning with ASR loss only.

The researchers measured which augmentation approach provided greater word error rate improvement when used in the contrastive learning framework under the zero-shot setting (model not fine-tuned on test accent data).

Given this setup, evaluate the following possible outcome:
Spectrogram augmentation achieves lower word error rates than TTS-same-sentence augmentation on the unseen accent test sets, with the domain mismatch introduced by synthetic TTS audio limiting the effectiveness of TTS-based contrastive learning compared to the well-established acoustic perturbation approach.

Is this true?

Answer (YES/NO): YES